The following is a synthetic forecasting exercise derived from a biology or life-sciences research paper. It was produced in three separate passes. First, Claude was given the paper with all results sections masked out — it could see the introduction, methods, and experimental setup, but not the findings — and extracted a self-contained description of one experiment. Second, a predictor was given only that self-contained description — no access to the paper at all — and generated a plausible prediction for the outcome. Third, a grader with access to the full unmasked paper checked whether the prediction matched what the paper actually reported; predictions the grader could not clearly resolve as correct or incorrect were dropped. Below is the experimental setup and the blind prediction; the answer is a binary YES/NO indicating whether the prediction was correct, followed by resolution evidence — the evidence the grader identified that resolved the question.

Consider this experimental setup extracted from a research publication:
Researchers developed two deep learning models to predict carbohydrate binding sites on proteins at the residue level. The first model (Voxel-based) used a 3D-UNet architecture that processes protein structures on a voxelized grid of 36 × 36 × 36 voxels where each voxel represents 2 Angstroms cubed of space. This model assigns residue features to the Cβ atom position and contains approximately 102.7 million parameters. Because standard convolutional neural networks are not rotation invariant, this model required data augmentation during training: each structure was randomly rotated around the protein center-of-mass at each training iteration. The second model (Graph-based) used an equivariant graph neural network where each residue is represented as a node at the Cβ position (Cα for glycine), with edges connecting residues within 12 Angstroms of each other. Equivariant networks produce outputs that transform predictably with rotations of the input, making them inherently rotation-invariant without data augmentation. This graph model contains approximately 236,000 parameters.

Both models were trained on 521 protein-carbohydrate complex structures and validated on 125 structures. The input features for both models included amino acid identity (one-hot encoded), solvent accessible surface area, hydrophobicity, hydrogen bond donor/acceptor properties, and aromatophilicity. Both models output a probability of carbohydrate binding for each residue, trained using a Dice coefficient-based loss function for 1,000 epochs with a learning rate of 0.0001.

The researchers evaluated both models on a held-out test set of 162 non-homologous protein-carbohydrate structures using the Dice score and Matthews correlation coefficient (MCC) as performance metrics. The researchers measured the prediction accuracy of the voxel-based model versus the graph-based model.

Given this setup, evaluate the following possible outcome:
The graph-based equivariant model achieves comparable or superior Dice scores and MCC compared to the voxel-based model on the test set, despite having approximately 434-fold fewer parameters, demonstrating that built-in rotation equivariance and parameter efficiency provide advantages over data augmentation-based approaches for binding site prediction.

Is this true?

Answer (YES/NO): NO